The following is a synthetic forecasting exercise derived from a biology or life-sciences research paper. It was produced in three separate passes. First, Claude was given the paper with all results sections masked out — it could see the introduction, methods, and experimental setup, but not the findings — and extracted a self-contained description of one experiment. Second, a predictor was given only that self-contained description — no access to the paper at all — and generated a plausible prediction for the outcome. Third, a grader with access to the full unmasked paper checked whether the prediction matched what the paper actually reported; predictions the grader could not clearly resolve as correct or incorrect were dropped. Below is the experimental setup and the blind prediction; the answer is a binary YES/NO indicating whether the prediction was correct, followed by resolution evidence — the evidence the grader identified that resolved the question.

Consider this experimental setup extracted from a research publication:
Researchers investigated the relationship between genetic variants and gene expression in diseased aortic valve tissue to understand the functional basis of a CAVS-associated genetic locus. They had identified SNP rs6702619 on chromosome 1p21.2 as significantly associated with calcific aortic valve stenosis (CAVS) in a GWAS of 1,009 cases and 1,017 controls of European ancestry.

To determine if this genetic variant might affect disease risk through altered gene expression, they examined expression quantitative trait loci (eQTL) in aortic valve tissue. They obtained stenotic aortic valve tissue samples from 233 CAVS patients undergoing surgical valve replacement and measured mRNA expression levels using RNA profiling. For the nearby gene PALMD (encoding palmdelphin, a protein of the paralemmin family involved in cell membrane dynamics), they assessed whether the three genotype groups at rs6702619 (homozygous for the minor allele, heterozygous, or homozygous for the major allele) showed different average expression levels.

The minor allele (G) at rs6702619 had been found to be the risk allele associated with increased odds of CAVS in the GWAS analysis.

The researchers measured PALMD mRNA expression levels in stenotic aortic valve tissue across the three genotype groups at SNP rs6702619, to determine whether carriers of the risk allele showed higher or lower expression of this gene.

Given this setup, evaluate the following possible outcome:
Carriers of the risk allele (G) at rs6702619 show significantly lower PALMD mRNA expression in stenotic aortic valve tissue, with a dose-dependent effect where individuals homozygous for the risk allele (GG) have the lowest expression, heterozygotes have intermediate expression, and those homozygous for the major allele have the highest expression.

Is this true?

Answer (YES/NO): YES